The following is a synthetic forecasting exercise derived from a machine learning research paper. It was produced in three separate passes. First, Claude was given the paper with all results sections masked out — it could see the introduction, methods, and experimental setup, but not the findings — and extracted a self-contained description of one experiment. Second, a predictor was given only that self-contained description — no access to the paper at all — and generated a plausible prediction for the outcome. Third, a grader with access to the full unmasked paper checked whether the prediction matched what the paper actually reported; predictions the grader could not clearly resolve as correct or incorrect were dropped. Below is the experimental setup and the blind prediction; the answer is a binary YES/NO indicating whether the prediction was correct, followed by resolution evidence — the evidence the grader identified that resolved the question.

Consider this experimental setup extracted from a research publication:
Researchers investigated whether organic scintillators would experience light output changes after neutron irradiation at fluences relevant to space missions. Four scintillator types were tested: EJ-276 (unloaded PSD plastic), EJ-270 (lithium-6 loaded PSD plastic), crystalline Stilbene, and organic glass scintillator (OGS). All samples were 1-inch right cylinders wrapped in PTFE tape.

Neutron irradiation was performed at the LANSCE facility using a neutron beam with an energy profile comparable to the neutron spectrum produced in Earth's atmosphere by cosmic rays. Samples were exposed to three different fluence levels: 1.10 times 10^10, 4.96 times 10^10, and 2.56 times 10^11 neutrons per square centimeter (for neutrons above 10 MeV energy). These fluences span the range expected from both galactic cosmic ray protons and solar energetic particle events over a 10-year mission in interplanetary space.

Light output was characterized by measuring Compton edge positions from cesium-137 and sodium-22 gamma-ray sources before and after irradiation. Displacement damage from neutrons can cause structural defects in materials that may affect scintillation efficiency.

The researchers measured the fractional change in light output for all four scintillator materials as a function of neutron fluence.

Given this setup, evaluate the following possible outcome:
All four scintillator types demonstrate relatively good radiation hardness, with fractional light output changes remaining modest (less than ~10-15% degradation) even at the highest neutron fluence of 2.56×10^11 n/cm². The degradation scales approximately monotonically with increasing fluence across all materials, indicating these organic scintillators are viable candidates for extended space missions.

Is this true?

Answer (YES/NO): NO